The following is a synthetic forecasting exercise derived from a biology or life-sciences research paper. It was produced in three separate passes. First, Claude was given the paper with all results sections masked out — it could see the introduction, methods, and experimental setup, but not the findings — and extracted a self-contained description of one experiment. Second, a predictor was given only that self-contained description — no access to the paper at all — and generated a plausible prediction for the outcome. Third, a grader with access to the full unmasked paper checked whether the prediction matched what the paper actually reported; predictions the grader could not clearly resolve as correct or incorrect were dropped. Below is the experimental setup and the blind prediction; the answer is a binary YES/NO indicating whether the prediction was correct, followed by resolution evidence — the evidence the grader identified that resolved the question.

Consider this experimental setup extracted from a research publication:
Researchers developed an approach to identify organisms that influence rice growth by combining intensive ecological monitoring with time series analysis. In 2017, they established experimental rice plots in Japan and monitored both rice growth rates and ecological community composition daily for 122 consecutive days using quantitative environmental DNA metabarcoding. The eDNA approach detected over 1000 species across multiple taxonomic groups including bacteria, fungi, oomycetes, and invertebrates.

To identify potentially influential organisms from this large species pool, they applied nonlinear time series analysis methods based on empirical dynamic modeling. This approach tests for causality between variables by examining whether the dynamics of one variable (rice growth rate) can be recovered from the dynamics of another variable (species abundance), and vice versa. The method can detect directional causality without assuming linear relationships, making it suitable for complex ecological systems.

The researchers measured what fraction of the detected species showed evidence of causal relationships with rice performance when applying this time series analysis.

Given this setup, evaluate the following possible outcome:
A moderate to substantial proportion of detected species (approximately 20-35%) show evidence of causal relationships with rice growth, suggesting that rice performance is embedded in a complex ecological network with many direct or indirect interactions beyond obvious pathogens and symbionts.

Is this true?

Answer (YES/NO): NO